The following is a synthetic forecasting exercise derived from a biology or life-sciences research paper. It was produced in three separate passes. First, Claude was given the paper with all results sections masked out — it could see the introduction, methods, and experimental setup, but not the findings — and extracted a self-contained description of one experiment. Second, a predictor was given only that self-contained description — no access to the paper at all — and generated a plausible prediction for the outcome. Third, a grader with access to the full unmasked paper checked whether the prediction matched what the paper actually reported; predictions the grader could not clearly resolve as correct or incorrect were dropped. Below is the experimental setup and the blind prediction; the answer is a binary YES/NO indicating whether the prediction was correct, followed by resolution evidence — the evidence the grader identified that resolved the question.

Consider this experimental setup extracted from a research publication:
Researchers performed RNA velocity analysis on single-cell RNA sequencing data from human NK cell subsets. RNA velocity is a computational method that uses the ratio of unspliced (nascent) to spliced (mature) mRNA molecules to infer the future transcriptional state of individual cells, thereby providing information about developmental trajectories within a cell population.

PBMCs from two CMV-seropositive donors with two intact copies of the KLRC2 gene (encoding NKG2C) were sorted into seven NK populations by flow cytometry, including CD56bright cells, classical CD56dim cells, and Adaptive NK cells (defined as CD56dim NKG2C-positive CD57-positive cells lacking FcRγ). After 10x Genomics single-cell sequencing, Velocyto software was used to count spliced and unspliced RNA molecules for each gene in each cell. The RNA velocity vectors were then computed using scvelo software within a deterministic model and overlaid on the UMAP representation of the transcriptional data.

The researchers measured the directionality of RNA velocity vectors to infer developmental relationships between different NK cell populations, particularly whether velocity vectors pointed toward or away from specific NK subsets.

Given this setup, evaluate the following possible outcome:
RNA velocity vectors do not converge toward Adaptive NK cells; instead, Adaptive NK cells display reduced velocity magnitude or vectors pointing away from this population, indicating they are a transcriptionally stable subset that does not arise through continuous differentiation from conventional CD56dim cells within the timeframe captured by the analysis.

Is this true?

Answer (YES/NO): NO